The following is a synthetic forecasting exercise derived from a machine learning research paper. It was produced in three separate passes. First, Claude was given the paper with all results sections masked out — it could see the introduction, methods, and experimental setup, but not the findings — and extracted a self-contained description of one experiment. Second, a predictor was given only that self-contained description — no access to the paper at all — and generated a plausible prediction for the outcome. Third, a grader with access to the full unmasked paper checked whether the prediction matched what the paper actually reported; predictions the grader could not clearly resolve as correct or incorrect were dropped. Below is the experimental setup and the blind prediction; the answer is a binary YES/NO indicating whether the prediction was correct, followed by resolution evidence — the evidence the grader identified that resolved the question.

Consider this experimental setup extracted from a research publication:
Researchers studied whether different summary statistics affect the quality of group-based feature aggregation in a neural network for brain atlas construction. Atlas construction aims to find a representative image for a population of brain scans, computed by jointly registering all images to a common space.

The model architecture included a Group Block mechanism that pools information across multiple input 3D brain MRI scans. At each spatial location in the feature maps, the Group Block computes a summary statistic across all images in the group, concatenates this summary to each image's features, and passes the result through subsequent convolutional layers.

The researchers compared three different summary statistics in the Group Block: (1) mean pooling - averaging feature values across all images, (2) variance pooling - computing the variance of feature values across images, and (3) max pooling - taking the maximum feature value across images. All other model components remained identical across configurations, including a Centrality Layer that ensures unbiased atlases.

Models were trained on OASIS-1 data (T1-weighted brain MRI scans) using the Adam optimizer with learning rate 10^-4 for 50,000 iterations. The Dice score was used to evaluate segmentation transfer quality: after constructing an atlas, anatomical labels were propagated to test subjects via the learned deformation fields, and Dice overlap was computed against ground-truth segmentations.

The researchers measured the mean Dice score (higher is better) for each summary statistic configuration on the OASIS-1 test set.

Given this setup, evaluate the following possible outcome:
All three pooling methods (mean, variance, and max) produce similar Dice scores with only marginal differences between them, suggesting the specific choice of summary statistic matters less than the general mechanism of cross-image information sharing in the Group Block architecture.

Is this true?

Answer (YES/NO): YES